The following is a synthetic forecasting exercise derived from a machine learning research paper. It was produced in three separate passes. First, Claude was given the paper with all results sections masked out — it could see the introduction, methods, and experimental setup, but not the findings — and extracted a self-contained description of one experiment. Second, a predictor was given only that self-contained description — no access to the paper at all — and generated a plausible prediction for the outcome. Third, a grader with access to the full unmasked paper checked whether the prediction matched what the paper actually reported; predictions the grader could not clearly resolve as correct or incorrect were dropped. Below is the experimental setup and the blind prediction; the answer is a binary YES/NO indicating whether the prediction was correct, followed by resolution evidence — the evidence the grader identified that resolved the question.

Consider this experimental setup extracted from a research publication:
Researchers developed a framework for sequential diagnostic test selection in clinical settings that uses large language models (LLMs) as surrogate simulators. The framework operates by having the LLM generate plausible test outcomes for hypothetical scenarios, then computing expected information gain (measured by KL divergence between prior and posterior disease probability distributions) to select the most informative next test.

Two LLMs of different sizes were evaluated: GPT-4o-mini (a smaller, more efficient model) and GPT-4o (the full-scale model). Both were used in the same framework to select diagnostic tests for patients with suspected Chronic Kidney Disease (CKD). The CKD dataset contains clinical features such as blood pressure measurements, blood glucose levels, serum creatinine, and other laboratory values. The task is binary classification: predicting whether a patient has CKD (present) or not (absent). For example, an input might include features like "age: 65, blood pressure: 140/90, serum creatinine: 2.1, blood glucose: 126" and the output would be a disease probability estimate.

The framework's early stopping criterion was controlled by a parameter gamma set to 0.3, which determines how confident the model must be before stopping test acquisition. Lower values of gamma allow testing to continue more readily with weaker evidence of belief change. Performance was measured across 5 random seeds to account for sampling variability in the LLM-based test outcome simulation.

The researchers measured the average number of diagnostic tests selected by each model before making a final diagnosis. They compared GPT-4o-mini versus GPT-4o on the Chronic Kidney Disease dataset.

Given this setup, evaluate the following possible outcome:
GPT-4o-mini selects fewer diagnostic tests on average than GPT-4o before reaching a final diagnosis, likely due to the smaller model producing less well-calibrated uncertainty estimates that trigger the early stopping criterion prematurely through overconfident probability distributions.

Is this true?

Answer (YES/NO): NO